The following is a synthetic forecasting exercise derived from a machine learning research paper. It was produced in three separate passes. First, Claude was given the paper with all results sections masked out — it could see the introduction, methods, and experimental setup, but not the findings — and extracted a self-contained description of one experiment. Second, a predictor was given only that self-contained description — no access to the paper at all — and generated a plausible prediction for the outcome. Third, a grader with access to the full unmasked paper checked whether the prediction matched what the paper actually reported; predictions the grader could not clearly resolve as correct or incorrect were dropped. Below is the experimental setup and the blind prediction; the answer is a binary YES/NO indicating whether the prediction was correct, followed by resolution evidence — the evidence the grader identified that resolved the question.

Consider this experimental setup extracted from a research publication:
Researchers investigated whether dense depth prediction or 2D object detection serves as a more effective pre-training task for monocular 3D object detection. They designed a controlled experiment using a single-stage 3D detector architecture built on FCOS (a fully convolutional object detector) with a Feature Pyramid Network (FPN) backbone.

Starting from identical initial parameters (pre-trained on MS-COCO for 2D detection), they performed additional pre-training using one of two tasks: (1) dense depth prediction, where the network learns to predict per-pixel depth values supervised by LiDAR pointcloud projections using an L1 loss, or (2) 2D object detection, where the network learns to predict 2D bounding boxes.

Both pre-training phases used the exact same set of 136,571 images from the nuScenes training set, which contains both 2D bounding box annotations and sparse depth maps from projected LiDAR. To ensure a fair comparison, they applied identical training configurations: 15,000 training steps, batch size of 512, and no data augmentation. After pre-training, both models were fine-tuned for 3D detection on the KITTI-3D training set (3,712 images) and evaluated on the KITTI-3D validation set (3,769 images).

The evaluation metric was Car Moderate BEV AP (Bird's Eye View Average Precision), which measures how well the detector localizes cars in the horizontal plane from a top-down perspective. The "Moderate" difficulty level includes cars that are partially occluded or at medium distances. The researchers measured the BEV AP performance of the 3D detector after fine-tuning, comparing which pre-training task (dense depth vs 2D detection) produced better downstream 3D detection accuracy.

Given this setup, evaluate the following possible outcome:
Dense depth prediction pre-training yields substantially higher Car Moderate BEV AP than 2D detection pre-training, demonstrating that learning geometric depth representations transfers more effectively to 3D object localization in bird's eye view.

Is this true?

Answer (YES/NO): NO